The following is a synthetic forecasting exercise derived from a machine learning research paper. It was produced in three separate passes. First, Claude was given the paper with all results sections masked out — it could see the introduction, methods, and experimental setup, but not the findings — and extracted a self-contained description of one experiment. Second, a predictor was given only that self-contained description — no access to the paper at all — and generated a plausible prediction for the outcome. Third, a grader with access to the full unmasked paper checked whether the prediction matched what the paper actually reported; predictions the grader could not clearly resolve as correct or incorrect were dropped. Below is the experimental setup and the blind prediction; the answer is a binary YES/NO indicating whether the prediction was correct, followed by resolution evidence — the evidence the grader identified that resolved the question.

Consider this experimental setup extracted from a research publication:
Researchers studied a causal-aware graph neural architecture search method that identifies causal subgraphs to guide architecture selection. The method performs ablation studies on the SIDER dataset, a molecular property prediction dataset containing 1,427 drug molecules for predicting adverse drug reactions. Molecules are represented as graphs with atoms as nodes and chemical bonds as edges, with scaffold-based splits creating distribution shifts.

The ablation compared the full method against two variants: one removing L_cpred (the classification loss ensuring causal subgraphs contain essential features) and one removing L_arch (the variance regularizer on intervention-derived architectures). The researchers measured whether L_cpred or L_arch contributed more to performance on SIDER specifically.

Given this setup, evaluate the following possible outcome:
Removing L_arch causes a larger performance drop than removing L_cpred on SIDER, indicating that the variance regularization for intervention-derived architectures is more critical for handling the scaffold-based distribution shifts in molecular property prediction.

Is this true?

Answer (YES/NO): NO